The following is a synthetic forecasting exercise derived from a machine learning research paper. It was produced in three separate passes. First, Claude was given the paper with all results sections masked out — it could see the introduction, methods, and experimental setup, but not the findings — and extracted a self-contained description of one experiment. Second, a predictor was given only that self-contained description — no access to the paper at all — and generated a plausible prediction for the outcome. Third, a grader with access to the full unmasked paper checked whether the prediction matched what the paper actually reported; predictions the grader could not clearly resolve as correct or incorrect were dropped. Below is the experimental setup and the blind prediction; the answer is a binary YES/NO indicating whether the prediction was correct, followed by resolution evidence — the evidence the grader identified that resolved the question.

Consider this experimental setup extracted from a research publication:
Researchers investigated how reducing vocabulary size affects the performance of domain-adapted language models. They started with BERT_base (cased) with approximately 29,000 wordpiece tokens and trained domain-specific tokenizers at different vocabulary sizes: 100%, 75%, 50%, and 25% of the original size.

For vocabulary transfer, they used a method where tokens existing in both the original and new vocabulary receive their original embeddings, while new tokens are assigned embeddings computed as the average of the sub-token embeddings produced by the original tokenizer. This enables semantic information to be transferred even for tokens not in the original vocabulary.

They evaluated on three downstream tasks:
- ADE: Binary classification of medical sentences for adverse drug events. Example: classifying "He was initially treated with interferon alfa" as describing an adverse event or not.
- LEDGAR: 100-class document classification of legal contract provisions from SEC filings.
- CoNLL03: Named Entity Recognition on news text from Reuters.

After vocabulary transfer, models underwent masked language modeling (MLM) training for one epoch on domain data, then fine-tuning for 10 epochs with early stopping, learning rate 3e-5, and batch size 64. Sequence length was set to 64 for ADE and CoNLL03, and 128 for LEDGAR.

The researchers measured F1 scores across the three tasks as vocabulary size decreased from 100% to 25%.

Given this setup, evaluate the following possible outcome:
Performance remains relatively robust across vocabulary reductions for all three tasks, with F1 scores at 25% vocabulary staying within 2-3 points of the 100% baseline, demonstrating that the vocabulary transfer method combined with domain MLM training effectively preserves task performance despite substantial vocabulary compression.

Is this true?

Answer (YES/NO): NO